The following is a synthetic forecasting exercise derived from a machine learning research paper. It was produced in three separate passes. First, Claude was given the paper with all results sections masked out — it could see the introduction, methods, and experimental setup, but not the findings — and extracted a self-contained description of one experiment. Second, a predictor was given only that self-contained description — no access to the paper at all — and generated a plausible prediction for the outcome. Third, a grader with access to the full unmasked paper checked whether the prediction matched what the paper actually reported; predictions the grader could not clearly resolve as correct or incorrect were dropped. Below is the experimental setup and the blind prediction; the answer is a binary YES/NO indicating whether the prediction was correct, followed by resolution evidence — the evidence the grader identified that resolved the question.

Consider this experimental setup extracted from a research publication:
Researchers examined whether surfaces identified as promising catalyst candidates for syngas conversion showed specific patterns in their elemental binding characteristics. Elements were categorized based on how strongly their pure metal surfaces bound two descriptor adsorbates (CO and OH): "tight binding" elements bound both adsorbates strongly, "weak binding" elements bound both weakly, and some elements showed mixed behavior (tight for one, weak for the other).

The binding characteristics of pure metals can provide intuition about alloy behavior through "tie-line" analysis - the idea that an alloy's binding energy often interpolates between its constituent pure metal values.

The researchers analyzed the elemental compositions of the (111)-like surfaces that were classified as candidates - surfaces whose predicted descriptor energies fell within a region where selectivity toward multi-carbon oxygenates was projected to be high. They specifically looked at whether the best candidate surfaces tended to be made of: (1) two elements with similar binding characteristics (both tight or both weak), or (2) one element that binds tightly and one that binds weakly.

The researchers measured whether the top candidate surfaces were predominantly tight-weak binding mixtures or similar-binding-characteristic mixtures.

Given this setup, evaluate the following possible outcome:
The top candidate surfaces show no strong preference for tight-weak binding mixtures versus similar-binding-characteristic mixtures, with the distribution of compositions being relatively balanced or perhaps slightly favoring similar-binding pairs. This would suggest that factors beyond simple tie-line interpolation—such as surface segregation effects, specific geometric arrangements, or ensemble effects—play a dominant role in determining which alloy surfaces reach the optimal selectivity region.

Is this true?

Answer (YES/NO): NO